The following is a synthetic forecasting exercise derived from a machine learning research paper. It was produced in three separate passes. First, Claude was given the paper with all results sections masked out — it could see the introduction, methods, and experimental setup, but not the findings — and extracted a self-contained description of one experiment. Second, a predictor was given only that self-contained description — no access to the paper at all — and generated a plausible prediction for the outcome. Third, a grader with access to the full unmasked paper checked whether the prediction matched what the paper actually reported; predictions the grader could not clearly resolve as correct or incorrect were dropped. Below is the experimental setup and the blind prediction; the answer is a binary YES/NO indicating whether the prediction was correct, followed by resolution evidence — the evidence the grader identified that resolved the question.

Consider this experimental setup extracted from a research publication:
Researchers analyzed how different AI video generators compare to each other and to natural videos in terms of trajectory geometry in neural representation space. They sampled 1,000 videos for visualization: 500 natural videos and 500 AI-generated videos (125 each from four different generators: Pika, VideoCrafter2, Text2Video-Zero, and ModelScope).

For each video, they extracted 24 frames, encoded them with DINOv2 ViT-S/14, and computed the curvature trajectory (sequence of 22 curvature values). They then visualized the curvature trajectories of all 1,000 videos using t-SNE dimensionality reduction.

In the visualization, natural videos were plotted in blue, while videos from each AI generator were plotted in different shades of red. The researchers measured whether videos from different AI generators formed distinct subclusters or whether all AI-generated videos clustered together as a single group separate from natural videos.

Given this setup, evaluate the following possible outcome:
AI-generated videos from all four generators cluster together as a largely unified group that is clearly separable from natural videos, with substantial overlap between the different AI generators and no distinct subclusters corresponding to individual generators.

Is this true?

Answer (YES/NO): NO